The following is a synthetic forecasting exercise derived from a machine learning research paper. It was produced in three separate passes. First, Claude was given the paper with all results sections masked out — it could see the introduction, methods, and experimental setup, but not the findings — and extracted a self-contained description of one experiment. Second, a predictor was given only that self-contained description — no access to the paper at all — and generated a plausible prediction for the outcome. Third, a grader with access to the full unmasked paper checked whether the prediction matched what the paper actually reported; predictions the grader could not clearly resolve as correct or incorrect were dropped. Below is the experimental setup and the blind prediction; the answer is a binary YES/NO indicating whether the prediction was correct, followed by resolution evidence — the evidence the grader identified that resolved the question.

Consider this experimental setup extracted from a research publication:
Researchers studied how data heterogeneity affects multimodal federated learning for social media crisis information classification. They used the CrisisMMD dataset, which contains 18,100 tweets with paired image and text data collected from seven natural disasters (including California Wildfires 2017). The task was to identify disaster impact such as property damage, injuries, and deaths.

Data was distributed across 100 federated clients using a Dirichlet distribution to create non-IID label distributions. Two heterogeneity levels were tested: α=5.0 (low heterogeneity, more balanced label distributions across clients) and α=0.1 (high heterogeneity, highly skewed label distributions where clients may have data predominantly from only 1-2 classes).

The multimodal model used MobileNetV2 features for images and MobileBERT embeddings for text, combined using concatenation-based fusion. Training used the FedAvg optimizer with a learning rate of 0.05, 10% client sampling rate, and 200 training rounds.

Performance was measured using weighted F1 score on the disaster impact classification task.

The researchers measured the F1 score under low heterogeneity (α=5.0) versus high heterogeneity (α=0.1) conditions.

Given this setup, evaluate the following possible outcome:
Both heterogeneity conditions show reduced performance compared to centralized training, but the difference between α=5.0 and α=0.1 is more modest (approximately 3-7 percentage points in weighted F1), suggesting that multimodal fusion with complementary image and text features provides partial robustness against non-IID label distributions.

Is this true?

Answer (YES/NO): NO